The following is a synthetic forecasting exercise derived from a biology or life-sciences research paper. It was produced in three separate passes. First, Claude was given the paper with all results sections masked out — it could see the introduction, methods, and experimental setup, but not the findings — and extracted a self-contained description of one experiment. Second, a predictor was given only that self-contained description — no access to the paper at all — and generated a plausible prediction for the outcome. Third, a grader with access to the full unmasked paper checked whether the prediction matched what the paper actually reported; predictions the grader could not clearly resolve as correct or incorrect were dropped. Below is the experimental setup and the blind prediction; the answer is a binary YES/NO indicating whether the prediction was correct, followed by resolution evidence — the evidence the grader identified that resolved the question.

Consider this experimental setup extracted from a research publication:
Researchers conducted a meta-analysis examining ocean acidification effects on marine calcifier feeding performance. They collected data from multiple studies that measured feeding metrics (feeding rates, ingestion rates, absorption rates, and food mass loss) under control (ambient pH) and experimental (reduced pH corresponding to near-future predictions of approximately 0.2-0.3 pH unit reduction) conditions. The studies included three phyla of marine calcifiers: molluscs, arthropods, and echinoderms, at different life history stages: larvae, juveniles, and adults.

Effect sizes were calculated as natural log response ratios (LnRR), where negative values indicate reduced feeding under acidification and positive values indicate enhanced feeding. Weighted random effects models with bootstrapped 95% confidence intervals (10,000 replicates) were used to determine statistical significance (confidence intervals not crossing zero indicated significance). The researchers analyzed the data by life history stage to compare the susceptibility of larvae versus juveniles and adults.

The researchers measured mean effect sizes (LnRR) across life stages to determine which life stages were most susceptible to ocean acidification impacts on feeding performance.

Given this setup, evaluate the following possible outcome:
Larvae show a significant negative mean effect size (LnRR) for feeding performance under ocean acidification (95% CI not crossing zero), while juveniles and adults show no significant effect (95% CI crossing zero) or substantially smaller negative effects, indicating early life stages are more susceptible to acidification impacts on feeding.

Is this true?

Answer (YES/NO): YES